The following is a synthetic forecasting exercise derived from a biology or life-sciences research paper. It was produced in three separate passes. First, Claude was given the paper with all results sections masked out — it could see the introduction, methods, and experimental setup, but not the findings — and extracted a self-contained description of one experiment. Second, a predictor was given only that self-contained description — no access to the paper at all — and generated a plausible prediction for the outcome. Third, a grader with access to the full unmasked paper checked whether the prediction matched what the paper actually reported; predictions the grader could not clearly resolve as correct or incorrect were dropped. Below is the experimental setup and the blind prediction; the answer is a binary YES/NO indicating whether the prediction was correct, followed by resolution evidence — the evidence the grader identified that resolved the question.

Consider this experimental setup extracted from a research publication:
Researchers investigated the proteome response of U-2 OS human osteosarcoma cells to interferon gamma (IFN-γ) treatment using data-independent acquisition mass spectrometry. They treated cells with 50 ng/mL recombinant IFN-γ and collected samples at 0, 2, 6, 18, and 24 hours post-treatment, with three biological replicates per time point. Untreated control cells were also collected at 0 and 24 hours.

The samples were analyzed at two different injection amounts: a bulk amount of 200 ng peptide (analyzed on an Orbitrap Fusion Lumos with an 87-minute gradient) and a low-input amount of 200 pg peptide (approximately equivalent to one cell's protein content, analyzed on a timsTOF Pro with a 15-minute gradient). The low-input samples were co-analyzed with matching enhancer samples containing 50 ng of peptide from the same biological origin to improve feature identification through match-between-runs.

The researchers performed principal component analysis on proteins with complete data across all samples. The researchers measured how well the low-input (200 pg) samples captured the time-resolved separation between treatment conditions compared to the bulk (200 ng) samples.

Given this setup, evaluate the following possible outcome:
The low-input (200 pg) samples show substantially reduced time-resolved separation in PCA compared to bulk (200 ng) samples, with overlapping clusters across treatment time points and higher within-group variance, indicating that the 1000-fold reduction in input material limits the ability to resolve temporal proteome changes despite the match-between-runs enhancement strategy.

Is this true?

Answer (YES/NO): NO